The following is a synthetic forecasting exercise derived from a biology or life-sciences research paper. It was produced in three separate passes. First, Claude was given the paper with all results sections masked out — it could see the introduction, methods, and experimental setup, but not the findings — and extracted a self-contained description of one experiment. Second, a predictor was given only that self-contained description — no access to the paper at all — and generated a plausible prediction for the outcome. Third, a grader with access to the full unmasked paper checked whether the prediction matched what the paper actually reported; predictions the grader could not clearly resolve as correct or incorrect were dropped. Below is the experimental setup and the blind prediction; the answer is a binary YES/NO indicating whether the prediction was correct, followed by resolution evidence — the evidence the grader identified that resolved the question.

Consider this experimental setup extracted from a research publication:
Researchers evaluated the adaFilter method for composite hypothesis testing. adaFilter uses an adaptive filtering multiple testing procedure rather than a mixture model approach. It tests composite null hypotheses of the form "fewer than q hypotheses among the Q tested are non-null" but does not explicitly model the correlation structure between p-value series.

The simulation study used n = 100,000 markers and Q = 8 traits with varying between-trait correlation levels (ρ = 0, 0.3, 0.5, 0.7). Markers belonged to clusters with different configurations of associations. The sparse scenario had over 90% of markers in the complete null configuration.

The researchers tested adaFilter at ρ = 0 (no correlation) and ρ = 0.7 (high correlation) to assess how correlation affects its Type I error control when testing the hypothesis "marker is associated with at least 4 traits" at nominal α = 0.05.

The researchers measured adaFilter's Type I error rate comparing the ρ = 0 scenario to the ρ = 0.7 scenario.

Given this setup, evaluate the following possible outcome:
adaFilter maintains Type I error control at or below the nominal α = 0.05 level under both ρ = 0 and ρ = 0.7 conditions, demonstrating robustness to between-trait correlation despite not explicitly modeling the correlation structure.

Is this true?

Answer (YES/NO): NO